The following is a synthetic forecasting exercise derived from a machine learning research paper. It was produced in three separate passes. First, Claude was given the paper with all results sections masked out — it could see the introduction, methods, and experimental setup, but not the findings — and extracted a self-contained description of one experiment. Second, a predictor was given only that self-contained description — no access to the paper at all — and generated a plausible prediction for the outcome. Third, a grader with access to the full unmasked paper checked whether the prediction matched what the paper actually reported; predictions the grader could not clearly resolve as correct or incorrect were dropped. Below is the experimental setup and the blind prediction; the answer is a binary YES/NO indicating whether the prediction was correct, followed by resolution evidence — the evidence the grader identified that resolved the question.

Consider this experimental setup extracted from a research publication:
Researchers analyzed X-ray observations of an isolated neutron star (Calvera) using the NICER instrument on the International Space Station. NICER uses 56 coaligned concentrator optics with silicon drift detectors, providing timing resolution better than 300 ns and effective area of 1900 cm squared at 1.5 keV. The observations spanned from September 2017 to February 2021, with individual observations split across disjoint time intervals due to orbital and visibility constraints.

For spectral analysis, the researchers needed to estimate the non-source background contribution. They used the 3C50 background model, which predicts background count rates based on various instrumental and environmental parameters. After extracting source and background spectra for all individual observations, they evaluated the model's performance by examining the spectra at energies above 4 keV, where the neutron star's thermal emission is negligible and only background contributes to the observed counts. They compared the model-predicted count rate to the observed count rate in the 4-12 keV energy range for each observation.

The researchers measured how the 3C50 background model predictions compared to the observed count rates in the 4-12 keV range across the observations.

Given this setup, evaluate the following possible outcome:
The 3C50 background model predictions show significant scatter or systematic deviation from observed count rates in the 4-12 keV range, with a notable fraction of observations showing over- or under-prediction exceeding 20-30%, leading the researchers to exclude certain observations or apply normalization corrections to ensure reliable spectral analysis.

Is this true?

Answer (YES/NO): YES